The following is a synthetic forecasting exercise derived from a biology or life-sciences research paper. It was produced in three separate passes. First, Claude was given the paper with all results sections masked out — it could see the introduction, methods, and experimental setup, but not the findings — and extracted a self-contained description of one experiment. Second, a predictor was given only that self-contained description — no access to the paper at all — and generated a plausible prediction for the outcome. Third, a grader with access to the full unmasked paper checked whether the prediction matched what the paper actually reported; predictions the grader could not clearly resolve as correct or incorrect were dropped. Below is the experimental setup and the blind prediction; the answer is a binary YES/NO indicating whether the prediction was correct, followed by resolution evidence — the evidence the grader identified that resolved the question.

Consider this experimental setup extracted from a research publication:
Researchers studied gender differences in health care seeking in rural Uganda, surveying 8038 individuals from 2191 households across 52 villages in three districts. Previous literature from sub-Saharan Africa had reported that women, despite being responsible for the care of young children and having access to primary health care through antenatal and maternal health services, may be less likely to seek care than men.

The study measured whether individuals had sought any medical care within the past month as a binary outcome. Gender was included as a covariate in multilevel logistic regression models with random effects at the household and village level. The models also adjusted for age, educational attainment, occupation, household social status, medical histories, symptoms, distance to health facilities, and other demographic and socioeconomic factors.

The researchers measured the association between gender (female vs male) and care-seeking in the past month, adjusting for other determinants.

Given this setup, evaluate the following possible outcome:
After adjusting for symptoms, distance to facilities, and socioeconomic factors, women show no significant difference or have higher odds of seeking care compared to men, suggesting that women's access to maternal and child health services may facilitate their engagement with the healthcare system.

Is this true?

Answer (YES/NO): YES